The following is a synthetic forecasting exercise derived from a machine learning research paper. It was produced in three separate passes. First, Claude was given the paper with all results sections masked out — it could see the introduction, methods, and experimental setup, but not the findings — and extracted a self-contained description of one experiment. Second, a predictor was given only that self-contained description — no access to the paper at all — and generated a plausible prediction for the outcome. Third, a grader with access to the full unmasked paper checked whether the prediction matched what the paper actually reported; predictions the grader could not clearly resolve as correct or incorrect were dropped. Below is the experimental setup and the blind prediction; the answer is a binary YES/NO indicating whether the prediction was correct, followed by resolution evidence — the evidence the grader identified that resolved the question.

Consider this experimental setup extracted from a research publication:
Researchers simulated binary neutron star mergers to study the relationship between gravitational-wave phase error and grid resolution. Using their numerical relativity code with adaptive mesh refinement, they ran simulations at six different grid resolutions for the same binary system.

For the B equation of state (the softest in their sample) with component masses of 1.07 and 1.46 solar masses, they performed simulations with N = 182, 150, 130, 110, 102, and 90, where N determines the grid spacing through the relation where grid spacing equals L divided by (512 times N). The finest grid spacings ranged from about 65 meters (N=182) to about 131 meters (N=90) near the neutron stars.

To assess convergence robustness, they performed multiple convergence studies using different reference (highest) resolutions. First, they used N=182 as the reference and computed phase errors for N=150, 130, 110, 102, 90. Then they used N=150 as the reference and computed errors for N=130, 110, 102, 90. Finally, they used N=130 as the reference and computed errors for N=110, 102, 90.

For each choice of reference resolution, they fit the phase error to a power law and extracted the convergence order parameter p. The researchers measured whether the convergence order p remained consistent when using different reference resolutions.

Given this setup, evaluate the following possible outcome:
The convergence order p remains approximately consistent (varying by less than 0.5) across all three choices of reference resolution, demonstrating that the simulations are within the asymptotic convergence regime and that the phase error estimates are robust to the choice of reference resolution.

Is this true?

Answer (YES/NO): NO